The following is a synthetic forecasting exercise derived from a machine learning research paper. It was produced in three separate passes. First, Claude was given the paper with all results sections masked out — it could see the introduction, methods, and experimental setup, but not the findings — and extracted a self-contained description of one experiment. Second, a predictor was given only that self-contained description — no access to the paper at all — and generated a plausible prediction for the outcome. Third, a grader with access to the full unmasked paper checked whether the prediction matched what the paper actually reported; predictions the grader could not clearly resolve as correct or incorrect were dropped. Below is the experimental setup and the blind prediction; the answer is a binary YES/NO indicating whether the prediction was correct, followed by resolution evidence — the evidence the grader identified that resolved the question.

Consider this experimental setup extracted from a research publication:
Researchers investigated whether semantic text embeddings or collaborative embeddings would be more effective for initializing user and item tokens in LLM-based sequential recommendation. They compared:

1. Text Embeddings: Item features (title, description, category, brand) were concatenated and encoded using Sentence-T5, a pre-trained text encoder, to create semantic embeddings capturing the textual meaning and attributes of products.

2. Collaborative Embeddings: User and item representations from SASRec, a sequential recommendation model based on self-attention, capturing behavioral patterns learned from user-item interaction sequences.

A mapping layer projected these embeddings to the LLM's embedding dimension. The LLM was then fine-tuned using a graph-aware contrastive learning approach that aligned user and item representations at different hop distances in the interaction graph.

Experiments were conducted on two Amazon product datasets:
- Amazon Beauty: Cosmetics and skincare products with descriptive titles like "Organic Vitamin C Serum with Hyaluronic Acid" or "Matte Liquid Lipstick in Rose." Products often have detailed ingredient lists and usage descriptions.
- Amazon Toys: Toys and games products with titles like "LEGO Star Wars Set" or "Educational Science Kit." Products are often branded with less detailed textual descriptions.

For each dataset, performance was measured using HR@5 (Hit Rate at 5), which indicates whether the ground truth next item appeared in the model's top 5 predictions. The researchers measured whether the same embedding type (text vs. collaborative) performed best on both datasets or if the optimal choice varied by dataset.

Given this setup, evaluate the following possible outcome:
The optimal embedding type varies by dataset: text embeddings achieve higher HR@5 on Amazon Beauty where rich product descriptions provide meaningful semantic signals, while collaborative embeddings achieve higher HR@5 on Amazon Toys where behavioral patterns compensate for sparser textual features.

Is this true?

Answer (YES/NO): YES